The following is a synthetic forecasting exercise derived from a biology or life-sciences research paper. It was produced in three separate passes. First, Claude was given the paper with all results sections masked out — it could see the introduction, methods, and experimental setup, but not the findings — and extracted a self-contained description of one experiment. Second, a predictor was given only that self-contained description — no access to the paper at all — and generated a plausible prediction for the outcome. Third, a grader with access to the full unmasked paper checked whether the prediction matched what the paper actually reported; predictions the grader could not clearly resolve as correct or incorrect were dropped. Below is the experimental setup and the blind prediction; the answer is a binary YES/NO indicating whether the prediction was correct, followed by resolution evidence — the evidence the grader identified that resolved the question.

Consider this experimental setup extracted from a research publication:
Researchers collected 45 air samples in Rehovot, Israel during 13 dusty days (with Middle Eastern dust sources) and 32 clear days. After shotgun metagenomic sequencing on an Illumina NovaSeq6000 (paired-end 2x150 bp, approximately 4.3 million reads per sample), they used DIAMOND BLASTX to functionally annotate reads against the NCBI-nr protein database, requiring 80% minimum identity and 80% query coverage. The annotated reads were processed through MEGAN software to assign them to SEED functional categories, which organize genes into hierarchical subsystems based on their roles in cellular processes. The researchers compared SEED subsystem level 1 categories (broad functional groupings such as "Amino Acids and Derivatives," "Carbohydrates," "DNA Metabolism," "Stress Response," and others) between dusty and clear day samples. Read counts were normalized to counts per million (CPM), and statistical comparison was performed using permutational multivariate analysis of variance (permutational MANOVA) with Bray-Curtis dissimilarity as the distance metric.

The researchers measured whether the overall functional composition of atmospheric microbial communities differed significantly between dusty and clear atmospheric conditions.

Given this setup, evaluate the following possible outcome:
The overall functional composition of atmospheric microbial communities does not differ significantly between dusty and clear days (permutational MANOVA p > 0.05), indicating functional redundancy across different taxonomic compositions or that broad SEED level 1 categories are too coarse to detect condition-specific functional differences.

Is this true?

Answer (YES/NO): NO